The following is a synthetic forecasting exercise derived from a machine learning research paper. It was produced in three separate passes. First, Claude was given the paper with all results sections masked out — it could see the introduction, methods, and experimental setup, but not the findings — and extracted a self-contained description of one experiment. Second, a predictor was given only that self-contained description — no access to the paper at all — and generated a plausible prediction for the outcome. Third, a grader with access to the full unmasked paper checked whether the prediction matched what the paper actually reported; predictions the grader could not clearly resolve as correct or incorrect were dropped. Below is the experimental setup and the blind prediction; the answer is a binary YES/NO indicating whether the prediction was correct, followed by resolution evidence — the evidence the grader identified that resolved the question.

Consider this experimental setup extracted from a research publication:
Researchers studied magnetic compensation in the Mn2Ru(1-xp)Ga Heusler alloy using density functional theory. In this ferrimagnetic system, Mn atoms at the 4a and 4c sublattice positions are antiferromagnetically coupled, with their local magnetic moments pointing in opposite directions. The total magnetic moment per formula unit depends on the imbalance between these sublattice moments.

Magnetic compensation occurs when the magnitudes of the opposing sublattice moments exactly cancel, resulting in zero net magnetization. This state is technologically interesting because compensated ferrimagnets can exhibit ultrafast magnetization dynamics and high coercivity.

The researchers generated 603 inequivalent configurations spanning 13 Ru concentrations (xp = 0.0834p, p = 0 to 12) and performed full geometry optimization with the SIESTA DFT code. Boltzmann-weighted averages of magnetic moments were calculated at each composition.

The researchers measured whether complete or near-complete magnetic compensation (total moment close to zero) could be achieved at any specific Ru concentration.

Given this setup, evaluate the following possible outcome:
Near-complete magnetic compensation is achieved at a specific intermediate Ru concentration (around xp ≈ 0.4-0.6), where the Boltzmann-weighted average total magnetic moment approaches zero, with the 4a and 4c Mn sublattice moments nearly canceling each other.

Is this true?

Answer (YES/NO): NO